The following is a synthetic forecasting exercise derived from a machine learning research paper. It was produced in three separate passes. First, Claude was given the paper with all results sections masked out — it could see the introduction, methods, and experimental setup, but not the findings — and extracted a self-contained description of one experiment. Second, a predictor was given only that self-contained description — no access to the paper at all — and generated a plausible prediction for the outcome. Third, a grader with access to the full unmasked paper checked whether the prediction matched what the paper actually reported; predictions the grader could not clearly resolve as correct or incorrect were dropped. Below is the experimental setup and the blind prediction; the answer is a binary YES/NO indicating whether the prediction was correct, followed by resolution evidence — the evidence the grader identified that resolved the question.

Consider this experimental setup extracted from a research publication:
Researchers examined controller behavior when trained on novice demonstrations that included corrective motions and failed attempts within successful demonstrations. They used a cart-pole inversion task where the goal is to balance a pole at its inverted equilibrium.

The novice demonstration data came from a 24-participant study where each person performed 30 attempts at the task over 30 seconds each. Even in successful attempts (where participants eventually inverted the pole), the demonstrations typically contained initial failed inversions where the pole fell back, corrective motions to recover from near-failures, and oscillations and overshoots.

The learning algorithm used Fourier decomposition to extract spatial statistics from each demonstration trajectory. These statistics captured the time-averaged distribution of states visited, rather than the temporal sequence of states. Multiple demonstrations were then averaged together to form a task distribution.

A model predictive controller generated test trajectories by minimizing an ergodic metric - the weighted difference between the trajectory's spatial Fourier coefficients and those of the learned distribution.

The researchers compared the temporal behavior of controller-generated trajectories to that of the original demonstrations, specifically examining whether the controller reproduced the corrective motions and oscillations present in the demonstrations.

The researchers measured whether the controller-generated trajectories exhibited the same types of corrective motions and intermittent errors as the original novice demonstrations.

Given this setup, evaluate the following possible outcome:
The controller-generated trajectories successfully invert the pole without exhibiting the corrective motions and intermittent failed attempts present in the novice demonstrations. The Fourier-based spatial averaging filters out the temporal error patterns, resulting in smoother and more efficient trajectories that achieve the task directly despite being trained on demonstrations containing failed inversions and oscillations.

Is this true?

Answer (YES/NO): YES